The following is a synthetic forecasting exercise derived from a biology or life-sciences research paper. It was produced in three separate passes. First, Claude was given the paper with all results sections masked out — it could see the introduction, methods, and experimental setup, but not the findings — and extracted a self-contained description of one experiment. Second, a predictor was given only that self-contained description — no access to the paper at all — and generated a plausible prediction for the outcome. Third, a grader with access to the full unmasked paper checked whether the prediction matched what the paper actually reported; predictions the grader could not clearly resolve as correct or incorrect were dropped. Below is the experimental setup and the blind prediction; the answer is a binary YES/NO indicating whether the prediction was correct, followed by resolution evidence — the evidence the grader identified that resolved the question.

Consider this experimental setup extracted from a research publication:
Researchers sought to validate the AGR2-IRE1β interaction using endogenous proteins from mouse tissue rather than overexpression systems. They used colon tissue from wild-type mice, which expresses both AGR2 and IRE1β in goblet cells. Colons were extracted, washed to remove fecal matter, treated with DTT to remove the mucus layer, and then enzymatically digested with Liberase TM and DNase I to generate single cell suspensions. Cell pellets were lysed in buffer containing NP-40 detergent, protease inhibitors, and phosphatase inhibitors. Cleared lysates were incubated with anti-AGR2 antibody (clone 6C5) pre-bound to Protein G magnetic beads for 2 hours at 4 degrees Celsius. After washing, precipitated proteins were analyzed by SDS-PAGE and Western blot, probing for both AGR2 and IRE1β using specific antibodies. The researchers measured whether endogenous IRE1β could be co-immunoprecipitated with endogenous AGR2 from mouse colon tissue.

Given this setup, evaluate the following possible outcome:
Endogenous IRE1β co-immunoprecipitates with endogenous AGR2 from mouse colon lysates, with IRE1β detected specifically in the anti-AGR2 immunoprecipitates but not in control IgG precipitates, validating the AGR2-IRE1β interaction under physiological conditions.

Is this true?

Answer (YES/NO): NO